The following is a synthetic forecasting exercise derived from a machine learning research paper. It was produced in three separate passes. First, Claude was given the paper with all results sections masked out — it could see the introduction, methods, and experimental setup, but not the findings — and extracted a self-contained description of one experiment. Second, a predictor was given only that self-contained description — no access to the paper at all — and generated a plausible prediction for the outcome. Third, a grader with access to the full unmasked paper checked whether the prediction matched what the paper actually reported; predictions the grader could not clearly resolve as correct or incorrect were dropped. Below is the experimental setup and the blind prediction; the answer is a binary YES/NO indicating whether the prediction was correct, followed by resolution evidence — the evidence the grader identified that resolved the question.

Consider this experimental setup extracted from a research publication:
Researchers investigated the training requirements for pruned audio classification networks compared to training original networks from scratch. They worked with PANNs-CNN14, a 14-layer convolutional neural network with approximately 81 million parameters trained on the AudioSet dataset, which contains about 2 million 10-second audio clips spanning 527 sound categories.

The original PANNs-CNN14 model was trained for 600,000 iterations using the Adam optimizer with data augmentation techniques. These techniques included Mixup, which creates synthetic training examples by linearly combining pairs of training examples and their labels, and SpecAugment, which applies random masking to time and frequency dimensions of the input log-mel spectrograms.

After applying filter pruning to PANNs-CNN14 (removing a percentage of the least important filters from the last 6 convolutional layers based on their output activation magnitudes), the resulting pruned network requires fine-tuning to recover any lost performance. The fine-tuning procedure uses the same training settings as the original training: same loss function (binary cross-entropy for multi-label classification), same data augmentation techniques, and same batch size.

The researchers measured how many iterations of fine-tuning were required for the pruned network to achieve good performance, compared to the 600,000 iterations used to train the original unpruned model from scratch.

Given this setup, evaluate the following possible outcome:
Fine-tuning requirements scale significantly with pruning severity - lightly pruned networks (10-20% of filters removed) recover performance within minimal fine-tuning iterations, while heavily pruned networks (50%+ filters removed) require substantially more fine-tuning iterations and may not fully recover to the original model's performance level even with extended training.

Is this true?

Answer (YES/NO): NO